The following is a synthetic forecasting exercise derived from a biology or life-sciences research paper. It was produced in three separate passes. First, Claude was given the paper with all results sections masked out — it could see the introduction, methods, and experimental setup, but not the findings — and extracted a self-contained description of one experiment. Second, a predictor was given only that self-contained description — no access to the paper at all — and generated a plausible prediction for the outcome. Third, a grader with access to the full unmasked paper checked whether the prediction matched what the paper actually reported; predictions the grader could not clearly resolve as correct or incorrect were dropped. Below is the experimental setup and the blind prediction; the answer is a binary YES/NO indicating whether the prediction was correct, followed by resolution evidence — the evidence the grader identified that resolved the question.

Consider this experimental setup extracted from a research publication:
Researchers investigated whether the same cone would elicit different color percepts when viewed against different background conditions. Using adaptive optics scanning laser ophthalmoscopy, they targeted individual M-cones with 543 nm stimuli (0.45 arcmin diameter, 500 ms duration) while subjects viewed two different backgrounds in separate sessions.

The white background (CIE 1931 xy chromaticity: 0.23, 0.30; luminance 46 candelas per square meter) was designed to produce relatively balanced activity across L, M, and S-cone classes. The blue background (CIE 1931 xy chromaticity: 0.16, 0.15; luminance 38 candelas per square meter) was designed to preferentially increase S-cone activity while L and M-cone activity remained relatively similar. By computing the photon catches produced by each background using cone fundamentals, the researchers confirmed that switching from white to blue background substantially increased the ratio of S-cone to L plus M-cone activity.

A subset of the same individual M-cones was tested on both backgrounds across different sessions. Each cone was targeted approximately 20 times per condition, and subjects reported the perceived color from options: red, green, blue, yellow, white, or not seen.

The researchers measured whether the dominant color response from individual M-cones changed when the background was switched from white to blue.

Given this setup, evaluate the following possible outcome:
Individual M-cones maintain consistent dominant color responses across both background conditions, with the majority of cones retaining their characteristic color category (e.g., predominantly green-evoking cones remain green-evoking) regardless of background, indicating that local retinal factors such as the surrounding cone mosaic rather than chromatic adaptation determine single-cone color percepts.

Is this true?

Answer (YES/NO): NO